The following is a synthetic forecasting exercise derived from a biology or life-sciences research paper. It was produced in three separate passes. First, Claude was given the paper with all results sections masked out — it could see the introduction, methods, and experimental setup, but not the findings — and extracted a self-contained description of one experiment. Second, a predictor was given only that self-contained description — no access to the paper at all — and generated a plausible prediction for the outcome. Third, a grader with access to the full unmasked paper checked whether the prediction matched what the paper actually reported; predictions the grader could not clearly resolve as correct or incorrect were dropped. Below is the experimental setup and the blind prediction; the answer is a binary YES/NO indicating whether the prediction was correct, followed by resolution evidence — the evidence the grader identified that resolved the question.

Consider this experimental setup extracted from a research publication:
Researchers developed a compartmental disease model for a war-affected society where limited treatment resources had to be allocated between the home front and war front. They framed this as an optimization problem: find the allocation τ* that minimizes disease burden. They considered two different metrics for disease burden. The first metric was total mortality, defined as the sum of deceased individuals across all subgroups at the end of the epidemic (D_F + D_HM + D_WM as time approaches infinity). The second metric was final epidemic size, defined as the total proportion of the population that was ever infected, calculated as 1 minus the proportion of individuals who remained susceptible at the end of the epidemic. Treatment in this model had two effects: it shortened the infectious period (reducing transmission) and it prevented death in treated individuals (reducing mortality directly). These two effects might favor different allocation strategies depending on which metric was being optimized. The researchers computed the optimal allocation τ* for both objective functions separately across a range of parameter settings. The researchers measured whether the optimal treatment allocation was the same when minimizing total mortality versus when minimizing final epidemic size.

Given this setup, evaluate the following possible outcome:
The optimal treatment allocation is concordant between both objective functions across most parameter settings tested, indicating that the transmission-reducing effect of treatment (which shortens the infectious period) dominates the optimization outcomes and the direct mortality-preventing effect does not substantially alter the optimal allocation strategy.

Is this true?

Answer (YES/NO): NO